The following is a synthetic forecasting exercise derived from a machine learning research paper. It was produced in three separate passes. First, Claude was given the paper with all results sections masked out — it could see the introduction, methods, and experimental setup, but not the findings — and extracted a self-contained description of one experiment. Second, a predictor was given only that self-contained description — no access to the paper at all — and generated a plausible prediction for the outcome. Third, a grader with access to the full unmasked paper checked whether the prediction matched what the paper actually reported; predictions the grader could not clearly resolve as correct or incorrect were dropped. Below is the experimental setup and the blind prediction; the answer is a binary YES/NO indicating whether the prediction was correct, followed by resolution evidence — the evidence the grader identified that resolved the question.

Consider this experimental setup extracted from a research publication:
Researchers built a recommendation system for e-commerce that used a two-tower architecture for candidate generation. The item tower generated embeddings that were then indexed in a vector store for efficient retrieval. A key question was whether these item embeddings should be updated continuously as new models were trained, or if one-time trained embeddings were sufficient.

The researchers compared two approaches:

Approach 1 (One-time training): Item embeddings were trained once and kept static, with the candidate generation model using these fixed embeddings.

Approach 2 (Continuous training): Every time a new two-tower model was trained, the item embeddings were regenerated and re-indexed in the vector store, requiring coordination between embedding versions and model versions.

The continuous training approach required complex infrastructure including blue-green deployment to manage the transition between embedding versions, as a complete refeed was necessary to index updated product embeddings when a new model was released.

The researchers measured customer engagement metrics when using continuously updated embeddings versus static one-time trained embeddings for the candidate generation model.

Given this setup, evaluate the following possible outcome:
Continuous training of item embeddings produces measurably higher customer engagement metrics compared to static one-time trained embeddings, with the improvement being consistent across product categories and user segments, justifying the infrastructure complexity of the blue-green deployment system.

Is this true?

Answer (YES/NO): NO